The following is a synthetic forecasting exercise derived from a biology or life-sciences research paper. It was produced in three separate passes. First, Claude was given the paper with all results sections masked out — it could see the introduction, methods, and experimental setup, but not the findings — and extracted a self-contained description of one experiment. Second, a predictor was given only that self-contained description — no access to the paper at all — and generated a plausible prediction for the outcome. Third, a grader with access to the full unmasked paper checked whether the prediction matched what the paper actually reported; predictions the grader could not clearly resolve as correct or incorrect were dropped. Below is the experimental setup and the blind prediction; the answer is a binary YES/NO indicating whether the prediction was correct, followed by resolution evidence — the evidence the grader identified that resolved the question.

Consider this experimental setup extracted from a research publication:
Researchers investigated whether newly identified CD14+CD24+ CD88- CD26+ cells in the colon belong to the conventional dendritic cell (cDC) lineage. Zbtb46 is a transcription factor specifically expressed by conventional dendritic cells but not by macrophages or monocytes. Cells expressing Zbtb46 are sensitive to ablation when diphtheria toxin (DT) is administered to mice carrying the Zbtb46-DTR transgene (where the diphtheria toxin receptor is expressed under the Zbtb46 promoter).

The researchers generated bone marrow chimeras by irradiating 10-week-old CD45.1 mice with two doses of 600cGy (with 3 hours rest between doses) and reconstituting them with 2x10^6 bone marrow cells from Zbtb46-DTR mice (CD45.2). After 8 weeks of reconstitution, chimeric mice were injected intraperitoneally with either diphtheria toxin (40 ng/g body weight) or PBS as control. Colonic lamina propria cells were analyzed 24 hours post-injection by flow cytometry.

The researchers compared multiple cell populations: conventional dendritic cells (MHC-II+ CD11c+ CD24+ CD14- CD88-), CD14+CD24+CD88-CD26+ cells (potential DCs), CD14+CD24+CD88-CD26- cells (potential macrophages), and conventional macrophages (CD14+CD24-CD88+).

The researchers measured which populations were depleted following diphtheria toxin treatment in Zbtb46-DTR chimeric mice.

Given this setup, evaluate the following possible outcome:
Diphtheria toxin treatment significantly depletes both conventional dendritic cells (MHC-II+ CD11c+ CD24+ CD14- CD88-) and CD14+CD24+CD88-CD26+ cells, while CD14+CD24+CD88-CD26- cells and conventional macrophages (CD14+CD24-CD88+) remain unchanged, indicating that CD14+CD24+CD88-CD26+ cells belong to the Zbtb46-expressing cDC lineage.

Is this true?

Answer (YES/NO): NO